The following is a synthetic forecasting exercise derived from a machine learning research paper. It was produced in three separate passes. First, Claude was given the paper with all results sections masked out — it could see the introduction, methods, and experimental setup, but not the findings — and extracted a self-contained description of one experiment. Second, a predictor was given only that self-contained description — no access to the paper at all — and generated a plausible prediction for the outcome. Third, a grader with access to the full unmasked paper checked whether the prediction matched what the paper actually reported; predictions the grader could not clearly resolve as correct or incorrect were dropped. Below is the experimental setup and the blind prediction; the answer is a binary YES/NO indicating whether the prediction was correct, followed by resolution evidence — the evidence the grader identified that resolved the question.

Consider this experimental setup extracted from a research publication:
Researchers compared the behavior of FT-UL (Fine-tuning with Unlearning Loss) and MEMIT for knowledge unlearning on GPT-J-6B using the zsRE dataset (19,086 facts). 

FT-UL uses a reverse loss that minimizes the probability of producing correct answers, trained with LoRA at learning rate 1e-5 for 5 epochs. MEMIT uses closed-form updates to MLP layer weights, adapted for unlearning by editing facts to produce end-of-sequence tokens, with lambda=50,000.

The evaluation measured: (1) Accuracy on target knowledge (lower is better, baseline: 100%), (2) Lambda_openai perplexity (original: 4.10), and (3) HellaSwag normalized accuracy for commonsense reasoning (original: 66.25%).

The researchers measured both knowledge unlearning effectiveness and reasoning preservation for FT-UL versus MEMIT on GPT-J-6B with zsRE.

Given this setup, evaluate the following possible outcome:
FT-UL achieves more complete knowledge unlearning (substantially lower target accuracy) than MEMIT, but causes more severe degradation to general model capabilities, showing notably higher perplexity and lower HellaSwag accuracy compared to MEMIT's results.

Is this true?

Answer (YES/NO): YES